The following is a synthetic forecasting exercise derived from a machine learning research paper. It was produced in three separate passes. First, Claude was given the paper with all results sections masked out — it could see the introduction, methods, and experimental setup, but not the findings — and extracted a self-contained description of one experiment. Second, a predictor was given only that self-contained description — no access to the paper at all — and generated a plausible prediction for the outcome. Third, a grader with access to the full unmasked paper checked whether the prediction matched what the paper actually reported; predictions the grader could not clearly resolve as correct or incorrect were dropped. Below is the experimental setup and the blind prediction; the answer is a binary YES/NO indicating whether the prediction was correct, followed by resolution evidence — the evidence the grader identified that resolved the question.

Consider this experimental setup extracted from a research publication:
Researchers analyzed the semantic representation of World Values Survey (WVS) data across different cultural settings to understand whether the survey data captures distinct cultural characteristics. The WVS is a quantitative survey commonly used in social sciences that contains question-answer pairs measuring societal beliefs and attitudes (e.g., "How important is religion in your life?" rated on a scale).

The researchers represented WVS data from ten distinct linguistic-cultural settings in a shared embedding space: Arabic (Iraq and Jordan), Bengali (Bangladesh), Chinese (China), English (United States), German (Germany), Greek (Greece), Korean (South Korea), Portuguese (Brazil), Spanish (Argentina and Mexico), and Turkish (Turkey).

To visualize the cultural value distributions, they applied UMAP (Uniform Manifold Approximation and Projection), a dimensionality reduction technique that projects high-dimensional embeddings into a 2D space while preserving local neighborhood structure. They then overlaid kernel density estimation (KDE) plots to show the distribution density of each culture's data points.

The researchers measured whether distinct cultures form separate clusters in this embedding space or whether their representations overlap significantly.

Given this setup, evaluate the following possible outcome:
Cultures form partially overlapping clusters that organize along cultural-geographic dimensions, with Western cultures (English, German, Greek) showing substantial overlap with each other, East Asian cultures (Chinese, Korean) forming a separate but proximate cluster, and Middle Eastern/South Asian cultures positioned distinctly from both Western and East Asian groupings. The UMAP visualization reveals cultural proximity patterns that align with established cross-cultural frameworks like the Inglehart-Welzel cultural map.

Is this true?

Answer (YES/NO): NO